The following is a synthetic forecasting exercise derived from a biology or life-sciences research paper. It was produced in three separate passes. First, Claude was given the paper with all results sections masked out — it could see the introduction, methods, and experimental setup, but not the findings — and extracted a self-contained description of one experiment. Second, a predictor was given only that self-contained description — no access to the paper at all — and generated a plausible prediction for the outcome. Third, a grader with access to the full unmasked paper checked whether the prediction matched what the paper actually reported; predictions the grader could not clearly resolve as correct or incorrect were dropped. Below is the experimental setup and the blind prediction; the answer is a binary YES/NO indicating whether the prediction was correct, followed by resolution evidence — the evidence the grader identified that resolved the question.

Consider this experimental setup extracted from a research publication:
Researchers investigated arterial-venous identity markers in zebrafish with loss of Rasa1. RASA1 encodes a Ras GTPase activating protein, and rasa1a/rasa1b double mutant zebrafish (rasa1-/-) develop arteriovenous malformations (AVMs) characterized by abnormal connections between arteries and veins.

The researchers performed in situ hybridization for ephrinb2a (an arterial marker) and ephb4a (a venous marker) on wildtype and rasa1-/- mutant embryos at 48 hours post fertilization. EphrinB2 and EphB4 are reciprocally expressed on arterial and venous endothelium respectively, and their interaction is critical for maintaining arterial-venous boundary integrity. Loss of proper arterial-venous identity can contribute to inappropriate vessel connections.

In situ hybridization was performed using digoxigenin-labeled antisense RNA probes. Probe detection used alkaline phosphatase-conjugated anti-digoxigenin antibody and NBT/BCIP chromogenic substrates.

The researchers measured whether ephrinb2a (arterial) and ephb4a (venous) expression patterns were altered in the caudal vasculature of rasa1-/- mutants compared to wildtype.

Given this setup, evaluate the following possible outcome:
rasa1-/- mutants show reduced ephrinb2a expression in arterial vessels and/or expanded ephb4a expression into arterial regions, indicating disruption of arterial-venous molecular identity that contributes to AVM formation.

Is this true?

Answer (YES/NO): NO